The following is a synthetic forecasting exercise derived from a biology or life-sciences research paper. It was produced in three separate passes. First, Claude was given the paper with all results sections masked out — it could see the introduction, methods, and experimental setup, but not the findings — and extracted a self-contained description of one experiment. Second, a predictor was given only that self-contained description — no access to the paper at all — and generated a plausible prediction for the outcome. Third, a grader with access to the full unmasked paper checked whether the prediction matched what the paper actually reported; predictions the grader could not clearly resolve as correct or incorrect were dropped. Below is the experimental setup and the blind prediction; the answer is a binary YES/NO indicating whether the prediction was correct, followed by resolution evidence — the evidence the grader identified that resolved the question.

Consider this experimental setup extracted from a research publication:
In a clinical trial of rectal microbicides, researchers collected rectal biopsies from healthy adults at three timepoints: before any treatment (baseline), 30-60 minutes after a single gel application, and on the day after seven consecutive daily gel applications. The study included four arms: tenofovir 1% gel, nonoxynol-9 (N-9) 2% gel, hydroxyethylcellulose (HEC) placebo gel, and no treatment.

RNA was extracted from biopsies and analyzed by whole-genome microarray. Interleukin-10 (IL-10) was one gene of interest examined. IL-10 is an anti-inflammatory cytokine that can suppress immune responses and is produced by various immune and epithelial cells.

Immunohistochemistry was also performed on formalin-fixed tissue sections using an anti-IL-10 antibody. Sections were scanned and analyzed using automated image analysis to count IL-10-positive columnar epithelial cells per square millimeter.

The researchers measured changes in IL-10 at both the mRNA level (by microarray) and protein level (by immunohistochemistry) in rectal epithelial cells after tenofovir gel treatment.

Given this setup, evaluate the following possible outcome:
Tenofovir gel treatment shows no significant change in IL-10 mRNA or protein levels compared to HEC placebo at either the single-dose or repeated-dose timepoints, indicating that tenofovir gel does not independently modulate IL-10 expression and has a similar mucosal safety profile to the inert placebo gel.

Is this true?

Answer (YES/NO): NO